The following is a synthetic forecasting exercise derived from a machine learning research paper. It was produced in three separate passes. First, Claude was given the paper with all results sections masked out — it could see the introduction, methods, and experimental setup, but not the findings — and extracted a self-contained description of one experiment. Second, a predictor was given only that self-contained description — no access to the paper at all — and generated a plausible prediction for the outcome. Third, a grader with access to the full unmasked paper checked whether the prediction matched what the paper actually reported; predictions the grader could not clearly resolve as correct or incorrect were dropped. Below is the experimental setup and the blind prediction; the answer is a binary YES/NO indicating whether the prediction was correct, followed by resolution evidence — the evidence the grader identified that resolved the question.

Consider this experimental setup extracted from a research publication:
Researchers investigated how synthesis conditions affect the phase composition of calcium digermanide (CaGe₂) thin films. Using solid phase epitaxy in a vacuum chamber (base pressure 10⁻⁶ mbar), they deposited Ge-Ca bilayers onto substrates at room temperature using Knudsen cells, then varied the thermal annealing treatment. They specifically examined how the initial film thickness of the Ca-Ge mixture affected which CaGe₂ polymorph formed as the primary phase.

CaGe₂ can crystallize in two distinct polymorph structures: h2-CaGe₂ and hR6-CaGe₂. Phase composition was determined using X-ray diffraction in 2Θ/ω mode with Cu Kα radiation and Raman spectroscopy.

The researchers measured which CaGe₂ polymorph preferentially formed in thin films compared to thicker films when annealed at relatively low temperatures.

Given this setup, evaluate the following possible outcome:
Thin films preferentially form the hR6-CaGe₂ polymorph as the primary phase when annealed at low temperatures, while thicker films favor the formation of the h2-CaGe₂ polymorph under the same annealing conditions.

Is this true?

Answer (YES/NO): YES